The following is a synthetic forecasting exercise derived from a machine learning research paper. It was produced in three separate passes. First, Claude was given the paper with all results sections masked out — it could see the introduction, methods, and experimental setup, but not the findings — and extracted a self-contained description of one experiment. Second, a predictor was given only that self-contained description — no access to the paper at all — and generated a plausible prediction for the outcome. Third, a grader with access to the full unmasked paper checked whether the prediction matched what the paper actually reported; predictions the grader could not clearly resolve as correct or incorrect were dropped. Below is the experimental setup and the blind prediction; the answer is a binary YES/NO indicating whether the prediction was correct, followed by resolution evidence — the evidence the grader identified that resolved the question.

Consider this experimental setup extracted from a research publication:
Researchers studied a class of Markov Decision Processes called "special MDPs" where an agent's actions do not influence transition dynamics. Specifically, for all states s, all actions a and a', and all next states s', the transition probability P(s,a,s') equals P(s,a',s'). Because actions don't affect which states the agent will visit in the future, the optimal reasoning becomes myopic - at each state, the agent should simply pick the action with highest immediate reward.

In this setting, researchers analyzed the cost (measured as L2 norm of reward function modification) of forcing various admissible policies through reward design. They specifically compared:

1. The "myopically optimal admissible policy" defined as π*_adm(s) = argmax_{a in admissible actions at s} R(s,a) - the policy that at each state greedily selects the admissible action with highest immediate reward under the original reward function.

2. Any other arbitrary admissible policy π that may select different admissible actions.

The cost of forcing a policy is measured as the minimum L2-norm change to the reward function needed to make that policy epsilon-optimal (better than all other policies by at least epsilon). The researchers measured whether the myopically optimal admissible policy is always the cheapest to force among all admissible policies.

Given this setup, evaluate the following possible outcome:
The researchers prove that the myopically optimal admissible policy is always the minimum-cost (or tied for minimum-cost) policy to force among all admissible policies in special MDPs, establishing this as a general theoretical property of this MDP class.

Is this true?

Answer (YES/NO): YES